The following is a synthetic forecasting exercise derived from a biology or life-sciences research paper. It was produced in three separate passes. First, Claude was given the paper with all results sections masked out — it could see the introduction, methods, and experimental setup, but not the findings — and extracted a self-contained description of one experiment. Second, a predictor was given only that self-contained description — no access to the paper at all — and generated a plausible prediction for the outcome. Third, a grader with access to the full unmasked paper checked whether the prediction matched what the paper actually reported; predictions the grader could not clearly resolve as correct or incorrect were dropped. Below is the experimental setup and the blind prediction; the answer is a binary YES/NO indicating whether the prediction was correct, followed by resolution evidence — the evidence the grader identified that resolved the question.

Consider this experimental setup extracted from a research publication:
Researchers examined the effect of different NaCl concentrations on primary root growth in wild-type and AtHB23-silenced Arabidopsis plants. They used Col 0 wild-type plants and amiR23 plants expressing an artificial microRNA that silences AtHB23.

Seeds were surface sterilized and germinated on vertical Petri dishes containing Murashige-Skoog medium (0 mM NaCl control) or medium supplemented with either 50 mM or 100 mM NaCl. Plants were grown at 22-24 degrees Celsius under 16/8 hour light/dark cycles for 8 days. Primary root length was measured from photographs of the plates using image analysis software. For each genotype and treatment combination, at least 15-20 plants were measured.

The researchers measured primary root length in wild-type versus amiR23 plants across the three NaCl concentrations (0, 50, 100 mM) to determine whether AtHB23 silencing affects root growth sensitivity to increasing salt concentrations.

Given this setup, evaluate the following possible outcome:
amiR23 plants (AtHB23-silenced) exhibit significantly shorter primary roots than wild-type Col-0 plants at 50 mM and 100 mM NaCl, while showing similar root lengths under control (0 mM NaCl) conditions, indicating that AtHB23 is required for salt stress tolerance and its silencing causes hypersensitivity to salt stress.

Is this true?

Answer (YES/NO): NO